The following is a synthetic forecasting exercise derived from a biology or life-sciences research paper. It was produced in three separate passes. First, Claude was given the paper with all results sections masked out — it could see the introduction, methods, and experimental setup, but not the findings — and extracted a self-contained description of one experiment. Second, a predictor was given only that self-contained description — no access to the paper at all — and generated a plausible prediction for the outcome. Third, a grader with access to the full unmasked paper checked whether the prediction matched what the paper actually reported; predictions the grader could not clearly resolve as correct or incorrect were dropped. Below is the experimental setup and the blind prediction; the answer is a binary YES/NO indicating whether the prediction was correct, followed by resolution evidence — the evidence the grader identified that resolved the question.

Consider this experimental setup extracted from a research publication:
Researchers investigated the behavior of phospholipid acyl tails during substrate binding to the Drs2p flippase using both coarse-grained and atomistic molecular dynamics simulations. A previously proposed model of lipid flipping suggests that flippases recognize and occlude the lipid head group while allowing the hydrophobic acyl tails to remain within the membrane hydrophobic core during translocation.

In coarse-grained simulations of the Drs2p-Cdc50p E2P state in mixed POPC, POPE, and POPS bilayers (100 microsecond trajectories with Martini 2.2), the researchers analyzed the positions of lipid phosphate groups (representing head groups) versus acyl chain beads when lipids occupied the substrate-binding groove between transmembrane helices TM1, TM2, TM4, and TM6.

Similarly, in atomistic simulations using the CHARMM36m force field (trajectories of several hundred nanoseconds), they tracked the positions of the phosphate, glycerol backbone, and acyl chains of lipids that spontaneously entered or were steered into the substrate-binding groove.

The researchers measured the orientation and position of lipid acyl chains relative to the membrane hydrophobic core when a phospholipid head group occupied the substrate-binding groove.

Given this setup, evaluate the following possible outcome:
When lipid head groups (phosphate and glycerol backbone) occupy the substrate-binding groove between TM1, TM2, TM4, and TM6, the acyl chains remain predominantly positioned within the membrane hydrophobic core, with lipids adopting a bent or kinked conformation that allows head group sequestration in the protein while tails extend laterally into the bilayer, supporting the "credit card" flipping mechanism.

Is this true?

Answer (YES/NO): YES